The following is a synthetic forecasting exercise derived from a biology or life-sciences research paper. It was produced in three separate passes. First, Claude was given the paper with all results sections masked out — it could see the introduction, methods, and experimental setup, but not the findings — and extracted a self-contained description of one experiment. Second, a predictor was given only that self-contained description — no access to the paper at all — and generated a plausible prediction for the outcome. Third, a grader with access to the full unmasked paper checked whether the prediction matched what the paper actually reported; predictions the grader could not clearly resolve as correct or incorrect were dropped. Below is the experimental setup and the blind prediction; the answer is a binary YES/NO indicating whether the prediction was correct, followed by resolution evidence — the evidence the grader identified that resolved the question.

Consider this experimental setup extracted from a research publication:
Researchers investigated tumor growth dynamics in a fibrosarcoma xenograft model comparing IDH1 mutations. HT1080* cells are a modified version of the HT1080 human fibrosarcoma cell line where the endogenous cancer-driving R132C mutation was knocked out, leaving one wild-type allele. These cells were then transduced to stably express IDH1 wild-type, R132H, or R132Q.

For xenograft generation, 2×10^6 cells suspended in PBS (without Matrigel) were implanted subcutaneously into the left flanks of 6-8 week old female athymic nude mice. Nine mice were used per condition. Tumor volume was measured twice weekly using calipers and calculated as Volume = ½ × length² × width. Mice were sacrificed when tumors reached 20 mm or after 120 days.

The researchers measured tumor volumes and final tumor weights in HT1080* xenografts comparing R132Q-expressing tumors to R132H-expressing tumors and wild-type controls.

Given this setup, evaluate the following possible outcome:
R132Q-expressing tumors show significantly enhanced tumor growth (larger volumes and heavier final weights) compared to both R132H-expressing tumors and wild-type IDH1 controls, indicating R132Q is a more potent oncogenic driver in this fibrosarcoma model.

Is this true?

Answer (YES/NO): NO